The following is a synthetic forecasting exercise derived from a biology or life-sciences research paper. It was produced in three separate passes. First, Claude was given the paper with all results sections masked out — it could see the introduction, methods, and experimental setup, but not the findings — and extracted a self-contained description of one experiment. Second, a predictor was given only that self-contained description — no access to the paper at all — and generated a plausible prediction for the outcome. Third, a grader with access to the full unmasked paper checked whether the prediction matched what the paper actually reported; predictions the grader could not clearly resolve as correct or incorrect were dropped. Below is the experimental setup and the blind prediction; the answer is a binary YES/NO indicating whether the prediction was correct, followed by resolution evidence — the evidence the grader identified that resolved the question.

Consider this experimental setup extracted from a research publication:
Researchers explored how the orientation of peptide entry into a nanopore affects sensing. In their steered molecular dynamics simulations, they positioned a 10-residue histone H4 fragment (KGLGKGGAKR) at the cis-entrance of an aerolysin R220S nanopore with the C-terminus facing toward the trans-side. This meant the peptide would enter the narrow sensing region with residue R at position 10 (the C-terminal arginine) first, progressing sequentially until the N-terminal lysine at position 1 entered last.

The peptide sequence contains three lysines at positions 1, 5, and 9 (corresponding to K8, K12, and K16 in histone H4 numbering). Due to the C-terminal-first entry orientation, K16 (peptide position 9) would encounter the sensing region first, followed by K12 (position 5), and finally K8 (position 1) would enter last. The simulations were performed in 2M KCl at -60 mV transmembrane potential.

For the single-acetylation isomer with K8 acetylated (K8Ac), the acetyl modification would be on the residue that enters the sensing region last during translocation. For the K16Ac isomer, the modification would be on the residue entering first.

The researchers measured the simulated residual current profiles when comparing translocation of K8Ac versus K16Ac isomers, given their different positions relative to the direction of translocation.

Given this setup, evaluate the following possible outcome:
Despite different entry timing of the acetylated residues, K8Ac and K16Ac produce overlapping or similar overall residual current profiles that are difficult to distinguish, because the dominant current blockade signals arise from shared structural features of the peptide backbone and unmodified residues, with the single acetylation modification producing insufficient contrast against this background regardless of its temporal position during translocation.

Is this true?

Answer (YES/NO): NO